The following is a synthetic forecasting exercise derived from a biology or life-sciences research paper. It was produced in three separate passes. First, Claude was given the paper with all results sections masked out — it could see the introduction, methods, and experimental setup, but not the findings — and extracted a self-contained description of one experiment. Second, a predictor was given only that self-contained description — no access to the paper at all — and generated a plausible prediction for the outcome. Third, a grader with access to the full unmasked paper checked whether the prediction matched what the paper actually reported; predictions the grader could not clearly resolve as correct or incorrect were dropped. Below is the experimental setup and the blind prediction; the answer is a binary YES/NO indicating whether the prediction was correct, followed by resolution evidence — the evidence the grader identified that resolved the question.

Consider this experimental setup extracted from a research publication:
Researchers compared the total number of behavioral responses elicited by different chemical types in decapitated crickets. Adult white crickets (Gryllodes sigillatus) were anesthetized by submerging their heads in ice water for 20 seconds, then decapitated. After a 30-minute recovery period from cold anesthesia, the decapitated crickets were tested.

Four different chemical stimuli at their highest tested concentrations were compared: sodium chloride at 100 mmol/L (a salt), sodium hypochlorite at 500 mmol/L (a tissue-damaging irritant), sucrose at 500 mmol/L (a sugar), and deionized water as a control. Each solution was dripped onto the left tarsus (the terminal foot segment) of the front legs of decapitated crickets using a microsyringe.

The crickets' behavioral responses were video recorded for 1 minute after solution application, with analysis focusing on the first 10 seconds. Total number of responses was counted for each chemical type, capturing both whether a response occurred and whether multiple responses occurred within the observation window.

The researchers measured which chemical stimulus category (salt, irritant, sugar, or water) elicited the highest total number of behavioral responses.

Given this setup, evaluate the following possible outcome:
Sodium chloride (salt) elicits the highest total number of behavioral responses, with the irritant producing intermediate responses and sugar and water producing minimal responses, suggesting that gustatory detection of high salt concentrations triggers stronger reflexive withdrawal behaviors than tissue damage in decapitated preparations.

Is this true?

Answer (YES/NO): NO